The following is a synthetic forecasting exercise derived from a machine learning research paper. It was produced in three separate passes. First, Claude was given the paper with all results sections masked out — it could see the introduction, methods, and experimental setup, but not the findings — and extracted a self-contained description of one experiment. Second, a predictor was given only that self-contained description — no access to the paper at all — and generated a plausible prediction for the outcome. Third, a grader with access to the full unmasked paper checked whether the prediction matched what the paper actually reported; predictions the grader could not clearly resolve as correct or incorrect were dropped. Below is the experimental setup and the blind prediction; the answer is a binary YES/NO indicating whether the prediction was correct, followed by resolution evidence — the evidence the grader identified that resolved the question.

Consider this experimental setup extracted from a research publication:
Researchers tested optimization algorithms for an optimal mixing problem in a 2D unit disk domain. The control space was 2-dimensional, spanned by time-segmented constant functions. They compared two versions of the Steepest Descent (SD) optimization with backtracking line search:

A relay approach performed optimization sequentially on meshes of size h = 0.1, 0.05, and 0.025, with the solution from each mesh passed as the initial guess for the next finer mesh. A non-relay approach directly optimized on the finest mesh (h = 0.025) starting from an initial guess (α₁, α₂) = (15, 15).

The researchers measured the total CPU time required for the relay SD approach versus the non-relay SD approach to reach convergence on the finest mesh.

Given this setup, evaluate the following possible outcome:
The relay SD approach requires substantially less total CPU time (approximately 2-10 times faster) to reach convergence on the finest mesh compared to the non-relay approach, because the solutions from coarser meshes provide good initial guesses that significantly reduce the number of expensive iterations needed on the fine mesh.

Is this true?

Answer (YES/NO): YES